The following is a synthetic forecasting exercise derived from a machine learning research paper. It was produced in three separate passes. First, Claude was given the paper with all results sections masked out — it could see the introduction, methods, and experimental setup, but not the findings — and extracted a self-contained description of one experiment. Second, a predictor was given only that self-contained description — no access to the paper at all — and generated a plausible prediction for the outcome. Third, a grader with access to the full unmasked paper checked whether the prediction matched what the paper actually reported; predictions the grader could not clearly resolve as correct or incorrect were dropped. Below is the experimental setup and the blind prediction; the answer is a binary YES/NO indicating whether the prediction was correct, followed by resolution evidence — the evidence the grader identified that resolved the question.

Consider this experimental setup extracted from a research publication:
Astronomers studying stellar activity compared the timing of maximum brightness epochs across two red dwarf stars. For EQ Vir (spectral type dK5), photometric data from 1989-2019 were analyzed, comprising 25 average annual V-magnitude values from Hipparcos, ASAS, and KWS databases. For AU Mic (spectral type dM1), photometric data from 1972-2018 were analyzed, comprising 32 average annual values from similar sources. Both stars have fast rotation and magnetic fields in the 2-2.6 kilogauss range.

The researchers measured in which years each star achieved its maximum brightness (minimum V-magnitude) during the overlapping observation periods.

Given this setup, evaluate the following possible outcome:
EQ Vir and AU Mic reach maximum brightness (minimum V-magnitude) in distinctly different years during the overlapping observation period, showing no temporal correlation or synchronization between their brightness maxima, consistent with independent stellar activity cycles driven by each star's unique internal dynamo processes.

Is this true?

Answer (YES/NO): NO